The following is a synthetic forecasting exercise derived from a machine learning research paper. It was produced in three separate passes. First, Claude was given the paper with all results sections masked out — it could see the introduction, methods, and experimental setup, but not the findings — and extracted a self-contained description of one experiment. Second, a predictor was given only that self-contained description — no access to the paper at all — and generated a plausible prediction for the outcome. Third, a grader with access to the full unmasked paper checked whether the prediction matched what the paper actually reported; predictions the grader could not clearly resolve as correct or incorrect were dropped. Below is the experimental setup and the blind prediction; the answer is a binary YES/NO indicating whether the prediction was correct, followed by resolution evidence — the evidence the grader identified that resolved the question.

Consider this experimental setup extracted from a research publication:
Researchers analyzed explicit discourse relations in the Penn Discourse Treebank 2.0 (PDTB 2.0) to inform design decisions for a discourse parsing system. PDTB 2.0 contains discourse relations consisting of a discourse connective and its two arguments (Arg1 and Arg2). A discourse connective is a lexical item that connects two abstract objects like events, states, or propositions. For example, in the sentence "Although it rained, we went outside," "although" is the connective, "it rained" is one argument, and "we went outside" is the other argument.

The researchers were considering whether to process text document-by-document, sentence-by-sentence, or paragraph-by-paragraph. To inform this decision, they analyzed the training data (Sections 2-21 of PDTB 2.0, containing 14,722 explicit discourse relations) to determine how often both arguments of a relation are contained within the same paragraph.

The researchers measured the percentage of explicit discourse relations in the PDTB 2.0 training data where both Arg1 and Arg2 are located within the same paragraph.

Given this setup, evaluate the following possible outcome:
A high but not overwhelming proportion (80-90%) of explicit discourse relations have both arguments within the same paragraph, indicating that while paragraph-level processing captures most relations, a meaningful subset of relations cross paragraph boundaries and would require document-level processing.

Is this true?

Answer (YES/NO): YES